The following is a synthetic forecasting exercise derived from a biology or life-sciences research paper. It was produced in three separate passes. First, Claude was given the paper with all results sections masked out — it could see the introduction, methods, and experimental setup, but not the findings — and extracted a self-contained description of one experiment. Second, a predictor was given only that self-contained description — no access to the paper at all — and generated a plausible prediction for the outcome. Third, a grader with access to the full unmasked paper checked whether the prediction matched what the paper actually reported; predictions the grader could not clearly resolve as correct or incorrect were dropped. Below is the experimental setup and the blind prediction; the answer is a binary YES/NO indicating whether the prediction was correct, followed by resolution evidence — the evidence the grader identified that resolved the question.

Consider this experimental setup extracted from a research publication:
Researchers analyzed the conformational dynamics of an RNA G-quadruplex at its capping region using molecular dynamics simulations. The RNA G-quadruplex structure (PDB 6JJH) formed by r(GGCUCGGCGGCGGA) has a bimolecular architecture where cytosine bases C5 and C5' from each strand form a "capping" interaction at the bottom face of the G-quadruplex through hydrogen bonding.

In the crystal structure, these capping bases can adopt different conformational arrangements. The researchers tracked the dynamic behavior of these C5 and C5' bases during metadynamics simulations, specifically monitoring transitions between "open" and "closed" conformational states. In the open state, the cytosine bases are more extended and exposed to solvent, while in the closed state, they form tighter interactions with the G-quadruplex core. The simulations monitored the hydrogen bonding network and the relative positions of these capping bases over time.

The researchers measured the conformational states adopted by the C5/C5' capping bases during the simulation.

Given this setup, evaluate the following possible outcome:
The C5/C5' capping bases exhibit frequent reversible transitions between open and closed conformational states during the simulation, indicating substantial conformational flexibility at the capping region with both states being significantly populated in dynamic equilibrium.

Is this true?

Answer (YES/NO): YES